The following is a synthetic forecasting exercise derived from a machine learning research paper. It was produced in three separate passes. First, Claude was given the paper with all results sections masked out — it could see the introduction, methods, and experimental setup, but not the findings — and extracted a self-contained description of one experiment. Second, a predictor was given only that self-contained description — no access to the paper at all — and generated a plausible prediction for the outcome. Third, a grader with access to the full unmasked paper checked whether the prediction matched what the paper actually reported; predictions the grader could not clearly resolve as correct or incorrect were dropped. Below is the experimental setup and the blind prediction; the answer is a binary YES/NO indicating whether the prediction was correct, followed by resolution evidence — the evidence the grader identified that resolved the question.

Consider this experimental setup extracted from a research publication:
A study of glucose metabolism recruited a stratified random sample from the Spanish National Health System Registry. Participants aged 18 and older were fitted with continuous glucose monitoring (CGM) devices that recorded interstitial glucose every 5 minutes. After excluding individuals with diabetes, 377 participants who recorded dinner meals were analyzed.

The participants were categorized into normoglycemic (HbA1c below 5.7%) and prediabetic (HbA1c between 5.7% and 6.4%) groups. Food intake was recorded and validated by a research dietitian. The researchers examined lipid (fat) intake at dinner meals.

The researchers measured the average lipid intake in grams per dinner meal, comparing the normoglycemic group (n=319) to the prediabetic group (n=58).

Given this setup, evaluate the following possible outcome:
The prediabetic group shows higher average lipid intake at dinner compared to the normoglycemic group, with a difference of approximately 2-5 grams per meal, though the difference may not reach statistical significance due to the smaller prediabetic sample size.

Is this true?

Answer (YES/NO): NO